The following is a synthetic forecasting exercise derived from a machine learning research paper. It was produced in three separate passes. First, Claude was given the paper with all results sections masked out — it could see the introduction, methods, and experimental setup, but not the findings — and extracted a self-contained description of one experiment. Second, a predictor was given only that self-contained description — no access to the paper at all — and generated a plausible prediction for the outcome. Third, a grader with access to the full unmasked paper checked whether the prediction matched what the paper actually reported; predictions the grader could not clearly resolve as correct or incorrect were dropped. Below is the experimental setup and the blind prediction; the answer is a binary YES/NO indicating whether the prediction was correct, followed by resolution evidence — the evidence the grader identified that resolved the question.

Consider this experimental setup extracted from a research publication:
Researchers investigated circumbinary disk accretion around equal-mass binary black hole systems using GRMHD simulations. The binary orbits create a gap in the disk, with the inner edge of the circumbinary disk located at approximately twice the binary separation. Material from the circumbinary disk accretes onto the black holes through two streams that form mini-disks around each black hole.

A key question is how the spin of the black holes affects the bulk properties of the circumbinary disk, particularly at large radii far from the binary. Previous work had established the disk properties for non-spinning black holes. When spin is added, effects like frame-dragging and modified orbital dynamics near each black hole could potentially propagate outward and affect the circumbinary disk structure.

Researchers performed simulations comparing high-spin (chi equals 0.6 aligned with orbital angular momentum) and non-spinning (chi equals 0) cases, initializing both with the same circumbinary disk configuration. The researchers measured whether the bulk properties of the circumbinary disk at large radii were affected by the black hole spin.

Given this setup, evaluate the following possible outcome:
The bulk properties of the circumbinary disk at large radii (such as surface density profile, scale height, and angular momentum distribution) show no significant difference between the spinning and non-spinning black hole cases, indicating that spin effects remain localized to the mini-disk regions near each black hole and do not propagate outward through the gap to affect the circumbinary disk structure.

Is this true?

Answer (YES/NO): YES